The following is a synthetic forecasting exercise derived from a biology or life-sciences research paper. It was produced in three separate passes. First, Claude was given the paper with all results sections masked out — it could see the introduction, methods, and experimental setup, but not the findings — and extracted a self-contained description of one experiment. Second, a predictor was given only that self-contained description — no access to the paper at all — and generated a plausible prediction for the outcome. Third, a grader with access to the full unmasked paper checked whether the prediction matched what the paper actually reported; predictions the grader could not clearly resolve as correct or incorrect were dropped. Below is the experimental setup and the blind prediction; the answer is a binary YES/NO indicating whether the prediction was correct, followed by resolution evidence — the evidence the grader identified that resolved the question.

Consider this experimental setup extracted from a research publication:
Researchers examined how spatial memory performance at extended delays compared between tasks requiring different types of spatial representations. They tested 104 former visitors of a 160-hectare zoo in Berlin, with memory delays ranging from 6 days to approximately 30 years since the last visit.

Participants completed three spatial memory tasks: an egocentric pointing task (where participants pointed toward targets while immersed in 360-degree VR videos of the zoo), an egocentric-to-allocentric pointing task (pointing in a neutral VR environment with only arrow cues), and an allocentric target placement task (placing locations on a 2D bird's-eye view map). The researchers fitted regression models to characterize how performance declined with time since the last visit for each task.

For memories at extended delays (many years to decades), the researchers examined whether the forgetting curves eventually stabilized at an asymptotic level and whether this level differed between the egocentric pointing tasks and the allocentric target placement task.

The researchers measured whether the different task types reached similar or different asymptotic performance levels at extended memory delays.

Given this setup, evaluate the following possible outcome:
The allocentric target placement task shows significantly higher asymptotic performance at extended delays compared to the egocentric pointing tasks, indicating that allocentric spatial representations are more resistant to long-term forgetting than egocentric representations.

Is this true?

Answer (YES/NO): NO